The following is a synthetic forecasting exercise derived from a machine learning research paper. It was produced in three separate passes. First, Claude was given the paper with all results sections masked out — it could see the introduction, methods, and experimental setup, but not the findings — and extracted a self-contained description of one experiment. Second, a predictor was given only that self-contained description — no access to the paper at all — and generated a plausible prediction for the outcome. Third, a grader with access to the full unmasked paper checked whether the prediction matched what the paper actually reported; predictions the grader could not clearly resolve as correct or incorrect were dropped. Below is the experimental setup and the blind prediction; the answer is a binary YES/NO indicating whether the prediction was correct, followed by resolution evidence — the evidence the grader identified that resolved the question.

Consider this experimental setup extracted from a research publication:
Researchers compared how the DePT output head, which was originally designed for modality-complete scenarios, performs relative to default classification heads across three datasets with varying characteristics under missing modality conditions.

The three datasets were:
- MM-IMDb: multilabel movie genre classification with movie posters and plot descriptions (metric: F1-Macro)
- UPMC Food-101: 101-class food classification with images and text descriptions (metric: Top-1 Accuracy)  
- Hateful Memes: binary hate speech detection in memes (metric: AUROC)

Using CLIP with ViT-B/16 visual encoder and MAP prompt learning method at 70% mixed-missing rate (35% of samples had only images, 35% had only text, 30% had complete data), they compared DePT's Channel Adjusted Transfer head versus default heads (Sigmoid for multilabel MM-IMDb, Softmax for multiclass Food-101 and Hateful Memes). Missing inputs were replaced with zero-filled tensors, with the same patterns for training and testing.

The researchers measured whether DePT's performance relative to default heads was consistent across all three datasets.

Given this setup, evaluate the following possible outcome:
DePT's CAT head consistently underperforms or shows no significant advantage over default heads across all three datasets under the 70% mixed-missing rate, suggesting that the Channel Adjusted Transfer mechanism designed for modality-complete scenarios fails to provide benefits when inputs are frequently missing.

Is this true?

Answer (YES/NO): YES